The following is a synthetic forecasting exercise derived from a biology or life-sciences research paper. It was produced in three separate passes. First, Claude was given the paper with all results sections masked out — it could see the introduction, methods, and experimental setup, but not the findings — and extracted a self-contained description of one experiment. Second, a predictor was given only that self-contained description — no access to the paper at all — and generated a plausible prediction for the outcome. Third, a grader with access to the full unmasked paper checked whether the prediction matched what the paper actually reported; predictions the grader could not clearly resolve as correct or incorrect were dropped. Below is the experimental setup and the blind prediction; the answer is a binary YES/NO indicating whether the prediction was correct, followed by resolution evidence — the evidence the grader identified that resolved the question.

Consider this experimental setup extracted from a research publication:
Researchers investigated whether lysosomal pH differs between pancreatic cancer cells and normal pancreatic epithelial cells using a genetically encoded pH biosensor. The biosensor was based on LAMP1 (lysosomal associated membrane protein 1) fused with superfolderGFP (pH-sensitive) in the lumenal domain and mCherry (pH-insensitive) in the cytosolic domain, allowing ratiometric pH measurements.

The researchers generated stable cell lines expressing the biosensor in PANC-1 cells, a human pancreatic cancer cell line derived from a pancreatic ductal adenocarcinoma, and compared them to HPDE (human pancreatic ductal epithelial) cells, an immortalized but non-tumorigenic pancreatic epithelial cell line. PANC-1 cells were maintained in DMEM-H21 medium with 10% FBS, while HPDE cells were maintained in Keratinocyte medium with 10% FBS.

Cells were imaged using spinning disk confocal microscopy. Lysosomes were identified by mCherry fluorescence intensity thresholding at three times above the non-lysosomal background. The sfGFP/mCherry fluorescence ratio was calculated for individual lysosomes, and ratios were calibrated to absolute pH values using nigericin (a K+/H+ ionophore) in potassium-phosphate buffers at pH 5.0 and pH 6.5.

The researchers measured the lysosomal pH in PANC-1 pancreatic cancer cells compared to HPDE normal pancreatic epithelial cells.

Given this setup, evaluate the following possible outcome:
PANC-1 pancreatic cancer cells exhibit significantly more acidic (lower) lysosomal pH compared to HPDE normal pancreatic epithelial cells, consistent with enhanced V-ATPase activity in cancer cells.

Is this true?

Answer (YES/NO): YES